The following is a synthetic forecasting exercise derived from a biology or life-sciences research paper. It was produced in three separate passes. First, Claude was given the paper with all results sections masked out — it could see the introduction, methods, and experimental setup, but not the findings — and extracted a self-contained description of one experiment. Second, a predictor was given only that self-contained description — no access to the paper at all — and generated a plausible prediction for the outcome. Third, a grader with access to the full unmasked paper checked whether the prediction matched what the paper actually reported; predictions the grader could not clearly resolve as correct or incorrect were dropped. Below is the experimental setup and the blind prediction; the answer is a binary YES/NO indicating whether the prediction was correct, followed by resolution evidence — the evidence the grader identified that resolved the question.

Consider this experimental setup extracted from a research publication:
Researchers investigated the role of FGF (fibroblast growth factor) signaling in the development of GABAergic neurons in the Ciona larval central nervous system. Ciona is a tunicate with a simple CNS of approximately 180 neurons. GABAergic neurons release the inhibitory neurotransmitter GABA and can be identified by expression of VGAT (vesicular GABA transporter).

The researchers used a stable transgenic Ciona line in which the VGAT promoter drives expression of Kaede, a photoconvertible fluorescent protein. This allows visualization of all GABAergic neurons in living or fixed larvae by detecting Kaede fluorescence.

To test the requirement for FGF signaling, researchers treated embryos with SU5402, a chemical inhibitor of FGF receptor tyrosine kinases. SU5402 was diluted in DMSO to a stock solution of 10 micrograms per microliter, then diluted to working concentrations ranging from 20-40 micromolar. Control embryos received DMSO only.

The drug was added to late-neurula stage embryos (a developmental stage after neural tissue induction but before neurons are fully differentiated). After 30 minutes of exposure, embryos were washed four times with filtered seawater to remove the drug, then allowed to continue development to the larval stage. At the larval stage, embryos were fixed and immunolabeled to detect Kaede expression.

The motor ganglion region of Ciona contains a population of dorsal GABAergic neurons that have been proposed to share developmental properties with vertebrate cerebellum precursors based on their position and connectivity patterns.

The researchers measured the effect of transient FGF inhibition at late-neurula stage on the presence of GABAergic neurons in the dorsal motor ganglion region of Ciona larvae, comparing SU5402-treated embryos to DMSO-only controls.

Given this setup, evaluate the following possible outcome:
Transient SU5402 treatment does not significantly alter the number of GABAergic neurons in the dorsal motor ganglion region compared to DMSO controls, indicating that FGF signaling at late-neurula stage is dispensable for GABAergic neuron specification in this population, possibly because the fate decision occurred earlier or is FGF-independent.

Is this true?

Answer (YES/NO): NO